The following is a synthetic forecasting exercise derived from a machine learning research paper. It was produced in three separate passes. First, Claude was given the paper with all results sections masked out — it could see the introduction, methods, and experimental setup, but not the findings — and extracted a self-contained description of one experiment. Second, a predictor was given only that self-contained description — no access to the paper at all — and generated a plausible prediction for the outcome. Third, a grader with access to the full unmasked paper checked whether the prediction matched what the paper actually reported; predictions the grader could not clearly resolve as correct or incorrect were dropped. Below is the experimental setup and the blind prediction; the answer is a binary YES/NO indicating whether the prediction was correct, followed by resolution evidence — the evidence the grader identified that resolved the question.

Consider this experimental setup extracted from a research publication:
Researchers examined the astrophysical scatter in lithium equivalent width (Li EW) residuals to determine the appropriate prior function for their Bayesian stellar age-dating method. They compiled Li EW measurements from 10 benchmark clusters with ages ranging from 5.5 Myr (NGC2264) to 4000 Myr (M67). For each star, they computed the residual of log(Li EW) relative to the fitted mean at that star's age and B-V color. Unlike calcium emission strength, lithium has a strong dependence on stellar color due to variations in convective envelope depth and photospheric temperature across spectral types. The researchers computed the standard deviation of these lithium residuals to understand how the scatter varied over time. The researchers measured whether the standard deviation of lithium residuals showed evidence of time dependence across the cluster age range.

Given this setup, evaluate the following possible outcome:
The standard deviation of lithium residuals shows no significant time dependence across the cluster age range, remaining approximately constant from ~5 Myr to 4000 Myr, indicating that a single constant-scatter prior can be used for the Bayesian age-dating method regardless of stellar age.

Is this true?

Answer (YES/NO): YES